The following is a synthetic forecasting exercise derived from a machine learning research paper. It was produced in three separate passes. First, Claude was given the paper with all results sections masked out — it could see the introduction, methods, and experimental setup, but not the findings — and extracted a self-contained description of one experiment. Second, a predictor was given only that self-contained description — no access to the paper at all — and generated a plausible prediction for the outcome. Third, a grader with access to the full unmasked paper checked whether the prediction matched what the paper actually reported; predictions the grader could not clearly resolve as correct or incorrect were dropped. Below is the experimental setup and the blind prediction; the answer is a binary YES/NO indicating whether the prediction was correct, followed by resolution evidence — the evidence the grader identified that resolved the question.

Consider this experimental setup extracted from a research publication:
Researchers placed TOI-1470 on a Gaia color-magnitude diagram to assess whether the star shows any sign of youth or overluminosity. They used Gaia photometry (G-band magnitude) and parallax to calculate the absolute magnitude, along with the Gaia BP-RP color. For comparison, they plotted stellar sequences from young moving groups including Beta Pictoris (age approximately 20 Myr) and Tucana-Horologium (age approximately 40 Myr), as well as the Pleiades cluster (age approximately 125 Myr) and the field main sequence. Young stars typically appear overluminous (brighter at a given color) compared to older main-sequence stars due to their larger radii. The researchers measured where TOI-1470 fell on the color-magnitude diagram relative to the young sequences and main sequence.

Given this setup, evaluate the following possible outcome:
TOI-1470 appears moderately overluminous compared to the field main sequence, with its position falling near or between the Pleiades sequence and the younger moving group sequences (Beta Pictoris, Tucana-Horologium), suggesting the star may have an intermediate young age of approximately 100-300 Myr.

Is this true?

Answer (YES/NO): NO